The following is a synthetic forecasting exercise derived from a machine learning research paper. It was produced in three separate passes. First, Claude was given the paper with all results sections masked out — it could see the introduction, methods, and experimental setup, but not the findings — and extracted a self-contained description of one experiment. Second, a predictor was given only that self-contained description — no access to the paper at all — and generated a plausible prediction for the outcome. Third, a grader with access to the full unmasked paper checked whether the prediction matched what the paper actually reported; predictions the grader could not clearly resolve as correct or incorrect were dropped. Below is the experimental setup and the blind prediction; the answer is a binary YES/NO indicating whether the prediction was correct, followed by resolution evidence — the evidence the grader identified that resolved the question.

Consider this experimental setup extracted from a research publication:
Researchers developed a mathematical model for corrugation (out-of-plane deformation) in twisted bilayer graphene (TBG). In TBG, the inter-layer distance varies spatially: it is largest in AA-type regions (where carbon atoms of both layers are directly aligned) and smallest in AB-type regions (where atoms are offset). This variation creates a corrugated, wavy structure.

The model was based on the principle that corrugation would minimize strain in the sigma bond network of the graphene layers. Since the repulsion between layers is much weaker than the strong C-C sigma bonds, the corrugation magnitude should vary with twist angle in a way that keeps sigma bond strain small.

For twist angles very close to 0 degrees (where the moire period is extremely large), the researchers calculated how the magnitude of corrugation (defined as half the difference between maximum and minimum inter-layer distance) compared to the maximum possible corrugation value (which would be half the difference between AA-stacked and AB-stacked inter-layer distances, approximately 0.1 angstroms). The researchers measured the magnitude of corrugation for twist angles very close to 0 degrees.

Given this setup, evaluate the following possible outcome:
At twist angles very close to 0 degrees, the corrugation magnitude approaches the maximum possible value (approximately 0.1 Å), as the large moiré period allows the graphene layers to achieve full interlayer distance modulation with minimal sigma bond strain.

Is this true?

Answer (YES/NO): YES